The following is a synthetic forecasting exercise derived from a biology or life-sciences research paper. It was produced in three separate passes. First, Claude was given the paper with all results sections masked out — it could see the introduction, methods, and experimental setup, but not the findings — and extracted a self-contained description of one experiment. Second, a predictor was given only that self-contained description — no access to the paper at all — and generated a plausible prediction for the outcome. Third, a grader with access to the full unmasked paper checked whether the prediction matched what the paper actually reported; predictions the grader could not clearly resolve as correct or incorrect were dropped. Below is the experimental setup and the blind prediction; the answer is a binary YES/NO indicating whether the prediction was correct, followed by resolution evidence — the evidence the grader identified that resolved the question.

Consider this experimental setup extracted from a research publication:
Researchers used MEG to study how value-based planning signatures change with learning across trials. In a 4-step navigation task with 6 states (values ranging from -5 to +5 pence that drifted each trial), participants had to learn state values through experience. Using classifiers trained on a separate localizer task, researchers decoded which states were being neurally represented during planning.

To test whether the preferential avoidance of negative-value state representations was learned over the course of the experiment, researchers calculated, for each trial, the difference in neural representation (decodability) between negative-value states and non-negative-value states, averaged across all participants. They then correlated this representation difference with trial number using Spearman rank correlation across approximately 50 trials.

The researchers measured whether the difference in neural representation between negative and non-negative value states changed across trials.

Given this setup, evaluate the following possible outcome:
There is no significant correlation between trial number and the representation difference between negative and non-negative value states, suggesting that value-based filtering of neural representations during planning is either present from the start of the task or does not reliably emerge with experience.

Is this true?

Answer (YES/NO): NO